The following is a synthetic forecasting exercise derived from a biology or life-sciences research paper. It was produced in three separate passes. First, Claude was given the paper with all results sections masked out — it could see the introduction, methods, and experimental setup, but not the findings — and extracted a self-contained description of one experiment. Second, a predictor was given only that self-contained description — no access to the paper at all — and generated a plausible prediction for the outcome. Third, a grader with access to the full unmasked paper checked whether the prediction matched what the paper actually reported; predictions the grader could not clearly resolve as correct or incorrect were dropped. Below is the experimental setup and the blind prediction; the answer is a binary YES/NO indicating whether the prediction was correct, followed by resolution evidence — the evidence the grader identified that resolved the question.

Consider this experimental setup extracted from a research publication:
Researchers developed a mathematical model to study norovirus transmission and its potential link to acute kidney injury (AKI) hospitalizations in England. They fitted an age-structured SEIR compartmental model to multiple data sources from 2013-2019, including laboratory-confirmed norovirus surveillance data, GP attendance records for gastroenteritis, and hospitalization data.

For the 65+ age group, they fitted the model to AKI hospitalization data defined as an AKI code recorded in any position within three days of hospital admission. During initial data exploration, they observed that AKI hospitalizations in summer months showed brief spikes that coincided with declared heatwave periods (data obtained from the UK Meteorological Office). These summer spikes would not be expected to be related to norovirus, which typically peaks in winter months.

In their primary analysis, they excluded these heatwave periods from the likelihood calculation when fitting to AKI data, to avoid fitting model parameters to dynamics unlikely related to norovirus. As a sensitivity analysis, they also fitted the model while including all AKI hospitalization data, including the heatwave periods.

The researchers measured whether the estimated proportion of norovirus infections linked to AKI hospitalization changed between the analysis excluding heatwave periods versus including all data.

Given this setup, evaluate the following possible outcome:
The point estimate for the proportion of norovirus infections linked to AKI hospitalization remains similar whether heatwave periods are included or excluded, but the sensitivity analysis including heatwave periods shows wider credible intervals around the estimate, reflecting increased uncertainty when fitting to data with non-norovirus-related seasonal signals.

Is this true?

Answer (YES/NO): NO